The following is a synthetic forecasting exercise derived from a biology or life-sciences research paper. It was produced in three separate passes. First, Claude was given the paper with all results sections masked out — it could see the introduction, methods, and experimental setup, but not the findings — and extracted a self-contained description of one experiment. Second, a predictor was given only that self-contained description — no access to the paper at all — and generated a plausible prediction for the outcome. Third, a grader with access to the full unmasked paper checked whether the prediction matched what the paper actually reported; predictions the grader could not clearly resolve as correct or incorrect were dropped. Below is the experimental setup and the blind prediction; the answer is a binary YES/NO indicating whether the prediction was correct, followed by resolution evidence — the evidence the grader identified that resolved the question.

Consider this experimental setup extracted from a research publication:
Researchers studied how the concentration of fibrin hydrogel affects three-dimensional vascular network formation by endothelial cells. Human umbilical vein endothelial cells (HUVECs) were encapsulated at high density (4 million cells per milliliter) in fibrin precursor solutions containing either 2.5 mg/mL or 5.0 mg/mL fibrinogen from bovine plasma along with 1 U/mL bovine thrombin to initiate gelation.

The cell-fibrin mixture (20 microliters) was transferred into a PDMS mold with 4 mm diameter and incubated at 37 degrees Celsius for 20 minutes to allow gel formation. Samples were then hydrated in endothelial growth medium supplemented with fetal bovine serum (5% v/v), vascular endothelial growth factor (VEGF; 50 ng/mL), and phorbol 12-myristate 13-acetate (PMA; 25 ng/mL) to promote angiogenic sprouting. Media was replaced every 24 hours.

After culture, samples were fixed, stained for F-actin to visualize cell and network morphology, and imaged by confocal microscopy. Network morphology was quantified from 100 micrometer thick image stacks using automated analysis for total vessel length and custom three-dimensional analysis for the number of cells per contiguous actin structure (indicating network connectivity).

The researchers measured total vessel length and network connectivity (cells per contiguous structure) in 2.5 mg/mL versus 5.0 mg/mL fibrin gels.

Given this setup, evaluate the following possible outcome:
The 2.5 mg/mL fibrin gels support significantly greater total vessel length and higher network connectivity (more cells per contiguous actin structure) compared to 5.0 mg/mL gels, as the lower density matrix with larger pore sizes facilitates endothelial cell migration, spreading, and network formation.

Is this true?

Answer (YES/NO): YES